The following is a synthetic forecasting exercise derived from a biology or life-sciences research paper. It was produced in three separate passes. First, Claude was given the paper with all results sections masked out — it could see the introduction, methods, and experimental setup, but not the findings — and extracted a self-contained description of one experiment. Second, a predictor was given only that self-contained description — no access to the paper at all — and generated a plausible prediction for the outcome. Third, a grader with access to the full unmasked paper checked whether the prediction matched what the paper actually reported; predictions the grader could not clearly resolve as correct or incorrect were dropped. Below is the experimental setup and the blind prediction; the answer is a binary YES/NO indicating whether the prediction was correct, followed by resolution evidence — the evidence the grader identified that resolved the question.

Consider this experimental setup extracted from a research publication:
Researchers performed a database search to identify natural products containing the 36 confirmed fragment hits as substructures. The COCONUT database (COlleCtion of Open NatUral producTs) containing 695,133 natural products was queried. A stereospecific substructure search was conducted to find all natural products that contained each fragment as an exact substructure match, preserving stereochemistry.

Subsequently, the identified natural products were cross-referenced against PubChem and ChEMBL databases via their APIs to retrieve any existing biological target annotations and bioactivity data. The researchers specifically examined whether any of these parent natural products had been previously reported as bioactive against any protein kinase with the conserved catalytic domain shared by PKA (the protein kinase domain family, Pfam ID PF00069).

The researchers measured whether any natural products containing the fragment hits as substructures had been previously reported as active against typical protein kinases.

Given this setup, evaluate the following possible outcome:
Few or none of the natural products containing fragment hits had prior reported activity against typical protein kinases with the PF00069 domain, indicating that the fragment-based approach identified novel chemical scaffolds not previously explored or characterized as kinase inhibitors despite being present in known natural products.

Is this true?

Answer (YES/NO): YES